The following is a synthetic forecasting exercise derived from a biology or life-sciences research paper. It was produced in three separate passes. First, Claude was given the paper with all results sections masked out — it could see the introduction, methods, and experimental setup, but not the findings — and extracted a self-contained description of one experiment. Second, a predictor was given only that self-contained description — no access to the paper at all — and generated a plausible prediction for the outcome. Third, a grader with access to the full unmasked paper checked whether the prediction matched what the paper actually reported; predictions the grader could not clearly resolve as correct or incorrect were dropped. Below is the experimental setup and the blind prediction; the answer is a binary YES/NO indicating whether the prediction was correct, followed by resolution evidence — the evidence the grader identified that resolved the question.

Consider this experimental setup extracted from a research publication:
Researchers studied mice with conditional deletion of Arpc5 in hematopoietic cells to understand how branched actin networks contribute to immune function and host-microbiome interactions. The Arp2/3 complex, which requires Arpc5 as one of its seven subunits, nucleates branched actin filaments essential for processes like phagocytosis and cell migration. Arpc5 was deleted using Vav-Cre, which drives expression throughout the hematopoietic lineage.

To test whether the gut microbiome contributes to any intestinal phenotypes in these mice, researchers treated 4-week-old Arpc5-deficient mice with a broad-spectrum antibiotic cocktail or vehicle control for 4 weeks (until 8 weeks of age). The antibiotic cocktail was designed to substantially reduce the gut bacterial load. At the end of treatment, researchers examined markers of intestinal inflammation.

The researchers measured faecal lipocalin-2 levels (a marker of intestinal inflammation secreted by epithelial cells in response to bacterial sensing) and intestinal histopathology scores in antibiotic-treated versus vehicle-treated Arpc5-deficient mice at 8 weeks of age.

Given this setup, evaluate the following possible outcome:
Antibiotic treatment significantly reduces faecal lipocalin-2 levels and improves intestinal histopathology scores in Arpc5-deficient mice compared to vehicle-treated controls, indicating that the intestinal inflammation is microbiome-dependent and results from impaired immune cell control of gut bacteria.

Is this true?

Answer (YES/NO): YES